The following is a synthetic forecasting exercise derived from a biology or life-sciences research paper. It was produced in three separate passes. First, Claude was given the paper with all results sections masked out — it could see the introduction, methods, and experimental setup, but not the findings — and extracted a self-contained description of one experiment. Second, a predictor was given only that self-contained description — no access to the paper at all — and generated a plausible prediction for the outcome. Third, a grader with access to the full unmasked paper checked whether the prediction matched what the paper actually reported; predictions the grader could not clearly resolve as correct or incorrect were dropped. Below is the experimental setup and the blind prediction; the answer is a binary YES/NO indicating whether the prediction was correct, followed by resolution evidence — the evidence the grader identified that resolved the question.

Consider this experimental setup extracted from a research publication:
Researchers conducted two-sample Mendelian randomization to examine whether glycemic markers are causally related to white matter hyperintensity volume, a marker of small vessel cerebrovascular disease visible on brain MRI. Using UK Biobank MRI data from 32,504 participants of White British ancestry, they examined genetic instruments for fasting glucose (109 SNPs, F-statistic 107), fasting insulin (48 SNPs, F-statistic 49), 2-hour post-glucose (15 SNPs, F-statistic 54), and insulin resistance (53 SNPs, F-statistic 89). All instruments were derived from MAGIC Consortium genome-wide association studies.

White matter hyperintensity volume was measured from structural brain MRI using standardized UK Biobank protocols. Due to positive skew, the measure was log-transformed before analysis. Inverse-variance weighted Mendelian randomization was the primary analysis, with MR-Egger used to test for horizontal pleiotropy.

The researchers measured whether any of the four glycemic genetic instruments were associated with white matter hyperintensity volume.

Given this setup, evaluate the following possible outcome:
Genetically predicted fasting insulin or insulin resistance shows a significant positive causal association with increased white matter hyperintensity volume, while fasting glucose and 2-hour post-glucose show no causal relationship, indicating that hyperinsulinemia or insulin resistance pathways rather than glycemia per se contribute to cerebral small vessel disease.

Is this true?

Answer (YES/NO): NO